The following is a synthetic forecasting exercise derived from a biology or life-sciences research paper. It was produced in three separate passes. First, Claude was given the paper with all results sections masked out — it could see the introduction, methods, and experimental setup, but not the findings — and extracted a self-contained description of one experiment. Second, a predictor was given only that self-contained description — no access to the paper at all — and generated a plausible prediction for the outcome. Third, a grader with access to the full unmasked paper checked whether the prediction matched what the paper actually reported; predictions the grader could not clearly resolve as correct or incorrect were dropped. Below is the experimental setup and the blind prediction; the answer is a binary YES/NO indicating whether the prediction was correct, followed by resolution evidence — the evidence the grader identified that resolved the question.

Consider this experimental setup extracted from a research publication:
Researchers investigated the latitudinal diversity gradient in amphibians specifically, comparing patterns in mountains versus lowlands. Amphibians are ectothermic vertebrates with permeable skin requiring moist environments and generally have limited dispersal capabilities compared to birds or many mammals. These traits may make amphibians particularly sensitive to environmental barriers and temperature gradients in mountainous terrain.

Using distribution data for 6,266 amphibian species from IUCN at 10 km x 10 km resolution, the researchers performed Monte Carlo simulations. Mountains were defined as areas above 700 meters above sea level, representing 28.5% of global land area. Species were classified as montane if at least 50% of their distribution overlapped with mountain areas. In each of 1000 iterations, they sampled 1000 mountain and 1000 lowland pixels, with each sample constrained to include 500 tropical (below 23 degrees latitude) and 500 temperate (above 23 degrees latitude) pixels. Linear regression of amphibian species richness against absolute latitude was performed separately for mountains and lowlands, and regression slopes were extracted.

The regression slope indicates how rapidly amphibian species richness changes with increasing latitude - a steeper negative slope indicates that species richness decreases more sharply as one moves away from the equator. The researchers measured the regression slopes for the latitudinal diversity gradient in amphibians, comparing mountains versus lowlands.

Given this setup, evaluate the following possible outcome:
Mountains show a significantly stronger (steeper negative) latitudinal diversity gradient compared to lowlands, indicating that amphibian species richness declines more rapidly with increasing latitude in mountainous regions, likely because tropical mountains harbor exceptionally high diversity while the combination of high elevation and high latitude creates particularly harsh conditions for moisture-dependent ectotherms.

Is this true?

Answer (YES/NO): NO